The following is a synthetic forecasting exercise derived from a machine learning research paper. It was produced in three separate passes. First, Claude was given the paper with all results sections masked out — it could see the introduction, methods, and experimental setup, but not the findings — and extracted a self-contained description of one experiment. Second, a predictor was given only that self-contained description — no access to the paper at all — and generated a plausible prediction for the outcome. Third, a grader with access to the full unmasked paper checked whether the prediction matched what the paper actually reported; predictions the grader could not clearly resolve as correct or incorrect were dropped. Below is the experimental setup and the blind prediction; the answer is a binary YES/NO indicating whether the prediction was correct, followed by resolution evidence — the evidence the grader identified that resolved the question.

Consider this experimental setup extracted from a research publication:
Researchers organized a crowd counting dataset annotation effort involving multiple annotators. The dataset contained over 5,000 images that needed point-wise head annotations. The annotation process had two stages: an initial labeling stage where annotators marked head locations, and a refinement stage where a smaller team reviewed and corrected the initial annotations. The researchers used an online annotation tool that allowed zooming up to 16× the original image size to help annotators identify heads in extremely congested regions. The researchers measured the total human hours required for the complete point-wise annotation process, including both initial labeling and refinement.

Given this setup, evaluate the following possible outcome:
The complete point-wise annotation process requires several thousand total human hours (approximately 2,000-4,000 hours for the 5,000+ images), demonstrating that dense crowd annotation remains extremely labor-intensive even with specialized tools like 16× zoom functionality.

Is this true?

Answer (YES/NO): YES